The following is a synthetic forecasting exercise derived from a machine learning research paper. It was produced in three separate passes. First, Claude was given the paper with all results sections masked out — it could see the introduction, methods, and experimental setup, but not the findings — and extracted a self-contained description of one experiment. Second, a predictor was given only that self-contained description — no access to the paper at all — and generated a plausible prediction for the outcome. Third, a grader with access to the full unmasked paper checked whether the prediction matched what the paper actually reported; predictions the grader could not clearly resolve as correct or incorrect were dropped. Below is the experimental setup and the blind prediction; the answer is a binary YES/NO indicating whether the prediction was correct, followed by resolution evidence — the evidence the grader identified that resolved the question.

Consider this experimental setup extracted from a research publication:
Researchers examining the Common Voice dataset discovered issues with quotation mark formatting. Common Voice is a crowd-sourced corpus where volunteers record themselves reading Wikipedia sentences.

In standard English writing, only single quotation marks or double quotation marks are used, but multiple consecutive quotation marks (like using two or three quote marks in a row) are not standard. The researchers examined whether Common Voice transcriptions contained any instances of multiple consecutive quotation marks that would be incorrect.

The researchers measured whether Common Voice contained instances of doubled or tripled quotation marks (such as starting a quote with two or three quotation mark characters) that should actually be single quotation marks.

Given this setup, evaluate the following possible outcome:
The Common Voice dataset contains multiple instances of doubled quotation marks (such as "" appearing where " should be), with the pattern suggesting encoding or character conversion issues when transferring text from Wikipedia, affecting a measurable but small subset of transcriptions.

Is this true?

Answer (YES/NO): NO